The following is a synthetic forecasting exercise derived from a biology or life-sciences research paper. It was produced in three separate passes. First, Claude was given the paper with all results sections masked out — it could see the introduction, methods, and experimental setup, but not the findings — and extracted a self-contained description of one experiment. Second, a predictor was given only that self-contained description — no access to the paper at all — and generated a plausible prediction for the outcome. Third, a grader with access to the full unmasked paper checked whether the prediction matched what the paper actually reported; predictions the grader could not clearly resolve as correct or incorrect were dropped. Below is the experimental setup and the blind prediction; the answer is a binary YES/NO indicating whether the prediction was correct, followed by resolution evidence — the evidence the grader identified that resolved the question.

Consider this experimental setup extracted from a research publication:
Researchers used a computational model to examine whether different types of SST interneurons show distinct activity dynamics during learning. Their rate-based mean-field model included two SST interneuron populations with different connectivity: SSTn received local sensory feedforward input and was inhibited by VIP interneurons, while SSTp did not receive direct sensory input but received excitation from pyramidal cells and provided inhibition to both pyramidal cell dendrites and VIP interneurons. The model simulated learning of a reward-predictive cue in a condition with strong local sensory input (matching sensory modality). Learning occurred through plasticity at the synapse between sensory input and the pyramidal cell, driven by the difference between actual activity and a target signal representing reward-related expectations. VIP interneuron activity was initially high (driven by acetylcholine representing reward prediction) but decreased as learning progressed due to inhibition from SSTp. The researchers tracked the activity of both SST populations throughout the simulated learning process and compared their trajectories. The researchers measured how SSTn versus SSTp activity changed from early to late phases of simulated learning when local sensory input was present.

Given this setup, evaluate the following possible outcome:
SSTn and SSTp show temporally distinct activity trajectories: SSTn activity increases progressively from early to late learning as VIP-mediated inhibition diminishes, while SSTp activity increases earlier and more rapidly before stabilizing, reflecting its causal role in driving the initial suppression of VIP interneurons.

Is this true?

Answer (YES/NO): NO